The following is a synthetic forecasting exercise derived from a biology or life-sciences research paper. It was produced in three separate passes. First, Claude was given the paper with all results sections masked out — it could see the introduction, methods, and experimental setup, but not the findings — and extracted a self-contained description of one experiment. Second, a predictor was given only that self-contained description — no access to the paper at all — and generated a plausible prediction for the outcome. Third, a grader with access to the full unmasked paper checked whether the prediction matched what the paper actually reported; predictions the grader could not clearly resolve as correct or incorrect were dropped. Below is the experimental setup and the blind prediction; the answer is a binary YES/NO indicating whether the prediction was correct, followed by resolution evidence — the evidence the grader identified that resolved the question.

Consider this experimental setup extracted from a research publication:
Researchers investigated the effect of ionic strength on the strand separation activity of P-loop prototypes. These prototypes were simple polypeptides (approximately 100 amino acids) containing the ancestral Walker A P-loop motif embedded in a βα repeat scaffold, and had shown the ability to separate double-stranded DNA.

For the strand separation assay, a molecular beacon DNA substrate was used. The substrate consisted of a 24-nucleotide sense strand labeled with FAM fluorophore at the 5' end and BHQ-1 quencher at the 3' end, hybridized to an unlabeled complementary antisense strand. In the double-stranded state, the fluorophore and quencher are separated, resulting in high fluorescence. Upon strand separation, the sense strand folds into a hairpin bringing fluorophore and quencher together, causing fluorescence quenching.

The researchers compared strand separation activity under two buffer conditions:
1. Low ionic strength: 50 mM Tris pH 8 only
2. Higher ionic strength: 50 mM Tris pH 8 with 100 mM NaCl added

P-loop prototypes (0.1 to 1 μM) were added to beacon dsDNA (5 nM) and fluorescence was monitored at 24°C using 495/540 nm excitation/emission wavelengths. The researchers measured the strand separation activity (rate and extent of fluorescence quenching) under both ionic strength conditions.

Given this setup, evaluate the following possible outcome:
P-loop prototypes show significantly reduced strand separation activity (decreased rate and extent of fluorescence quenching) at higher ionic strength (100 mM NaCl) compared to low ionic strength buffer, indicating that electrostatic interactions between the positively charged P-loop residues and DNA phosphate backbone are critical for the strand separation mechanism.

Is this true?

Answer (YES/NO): YES